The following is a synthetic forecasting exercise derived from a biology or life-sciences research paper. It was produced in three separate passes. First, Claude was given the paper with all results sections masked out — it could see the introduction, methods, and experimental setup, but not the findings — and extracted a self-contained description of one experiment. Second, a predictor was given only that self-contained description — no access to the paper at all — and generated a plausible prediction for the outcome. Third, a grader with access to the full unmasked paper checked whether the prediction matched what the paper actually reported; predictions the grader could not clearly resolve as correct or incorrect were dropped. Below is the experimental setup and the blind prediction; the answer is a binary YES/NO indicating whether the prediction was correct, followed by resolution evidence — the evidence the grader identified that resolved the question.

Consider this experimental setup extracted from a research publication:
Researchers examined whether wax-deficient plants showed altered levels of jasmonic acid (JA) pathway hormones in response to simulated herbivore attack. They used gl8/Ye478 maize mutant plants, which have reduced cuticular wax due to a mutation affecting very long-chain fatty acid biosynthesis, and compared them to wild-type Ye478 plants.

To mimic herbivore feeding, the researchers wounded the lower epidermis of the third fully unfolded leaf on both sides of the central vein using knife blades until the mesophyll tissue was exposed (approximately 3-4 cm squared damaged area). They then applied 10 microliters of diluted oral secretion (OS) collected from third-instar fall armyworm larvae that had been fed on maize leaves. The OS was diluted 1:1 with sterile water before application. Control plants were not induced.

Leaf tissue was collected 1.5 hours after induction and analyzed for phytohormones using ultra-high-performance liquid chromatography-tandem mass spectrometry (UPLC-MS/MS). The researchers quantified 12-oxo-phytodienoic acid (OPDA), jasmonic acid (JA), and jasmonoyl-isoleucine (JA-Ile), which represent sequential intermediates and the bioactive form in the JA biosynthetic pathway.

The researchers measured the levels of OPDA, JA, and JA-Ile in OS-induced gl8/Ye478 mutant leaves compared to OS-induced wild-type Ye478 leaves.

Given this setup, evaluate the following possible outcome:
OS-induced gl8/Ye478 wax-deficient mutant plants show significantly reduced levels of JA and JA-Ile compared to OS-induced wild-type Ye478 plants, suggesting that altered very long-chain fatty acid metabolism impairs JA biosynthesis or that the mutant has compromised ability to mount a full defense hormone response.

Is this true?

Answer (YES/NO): NO